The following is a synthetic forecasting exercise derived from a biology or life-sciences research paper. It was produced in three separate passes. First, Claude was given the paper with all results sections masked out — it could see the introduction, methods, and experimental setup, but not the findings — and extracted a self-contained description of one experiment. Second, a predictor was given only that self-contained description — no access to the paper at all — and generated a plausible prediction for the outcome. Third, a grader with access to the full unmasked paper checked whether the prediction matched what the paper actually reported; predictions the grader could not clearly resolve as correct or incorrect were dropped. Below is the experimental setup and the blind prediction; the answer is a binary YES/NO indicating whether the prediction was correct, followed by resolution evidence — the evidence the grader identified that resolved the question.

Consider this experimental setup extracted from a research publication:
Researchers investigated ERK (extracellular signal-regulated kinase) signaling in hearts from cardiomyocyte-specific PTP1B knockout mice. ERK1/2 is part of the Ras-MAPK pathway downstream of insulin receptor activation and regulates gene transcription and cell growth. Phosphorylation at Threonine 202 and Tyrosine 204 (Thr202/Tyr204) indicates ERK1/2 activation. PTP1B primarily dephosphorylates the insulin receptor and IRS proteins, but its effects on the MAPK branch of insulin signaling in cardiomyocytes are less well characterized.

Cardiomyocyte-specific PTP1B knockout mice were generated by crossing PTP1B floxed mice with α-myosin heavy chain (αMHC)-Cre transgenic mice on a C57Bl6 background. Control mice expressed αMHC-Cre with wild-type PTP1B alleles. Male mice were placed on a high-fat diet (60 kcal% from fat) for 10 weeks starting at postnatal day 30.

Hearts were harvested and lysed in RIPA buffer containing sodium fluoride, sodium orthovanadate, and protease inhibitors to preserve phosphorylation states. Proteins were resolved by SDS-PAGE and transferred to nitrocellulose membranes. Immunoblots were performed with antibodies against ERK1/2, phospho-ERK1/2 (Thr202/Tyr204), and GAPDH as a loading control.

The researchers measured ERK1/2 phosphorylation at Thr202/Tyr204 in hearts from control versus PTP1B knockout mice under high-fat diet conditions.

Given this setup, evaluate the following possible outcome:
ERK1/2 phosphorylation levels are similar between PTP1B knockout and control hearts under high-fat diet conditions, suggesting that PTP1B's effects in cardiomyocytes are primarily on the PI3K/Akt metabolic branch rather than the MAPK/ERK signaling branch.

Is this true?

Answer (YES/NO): NO